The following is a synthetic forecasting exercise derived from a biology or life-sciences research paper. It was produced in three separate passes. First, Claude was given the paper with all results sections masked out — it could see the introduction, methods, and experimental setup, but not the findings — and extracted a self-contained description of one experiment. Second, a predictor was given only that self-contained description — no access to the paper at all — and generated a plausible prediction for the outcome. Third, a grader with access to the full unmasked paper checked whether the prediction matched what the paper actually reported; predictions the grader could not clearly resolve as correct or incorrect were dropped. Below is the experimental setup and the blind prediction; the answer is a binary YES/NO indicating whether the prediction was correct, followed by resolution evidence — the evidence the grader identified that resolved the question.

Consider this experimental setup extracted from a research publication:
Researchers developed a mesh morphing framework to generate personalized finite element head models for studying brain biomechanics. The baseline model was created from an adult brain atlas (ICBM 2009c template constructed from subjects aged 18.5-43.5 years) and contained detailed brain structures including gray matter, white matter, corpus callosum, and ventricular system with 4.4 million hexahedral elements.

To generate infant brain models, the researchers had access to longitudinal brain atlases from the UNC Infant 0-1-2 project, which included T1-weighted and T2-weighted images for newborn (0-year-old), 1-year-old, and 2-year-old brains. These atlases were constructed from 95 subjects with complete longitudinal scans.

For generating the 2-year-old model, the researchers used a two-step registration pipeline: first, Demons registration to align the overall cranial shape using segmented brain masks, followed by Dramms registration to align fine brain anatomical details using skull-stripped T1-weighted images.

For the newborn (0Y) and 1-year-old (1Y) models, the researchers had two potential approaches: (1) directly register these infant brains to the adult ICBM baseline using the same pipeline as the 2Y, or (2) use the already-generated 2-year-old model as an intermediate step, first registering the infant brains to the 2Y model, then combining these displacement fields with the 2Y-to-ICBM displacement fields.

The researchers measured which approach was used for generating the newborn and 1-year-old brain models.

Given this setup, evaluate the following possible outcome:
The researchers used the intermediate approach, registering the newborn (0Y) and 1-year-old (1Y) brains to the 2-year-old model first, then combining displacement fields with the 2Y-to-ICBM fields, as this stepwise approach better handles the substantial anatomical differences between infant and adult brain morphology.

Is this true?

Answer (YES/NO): YES